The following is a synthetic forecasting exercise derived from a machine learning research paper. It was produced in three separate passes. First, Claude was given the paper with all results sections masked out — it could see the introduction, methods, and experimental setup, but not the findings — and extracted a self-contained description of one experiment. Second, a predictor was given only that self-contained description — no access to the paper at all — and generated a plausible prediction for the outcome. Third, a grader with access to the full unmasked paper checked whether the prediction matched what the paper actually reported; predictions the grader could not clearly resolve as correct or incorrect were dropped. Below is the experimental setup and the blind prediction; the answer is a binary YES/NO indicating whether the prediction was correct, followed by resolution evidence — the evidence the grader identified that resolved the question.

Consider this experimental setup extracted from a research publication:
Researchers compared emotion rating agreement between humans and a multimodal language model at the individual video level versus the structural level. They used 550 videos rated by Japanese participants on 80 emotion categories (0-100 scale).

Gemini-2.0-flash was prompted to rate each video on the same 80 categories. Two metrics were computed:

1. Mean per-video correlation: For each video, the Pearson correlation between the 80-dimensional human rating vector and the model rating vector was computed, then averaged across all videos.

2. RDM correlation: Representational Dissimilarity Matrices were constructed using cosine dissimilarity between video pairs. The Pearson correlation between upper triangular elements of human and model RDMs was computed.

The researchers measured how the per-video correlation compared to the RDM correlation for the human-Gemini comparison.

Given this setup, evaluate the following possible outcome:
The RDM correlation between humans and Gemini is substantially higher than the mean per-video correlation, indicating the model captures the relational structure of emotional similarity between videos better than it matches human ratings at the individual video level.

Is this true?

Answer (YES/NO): YES